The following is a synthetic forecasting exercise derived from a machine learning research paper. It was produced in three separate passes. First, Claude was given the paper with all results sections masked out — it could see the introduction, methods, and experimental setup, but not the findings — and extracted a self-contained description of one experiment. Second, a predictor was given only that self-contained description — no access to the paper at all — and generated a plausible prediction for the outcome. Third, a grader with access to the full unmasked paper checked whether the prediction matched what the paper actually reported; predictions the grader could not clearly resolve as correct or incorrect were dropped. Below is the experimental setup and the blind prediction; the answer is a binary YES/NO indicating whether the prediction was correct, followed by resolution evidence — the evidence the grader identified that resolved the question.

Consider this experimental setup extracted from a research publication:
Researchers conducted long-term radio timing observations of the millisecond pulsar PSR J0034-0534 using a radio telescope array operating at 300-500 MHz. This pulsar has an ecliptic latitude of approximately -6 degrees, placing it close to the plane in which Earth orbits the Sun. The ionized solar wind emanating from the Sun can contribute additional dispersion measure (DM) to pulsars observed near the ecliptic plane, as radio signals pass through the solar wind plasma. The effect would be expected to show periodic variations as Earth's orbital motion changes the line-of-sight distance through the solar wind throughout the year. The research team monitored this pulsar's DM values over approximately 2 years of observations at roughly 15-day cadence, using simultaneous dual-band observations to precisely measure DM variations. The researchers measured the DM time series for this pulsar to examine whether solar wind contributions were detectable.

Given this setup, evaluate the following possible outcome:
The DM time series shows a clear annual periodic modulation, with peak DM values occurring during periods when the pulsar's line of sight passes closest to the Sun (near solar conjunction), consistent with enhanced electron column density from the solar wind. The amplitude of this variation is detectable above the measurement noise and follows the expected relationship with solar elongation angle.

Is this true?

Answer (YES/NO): YES